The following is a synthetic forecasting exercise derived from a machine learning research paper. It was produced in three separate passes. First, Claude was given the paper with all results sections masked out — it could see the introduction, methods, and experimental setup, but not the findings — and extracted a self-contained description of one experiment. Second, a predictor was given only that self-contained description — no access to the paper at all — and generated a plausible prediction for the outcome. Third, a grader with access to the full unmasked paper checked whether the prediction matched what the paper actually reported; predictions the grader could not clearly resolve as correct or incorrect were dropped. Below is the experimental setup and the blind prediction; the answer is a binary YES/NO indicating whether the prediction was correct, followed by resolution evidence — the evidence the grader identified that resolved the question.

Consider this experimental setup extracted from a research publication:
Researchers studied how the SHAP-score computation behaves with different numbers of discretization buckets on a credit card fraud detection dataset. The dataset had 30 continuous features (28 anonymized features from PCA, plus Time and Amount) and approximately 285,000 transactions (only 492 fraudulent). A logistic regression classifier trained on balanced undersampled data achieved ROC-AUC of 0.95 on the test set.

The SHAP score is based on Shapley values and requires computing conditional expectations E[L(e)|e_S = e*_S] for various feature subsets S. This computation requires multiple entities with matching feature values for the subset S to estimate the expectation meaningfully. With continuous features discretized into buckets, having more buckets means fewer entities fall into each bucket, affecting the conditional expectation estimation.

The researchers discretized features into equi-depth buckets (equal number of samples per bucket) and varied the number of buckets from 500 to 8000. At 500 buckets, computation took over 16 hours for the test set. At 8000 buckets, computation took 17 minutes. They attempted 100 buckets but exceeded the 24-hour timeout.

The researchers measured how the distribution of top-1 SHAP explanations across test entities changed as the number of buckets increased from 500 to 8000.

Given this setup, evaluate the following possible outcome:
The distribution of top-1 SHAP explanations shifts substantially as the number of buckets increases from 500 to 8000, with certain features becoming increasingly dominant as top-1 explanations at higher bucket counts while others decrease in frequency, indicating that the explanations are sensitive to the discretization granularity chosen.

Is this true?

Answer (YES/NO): NO